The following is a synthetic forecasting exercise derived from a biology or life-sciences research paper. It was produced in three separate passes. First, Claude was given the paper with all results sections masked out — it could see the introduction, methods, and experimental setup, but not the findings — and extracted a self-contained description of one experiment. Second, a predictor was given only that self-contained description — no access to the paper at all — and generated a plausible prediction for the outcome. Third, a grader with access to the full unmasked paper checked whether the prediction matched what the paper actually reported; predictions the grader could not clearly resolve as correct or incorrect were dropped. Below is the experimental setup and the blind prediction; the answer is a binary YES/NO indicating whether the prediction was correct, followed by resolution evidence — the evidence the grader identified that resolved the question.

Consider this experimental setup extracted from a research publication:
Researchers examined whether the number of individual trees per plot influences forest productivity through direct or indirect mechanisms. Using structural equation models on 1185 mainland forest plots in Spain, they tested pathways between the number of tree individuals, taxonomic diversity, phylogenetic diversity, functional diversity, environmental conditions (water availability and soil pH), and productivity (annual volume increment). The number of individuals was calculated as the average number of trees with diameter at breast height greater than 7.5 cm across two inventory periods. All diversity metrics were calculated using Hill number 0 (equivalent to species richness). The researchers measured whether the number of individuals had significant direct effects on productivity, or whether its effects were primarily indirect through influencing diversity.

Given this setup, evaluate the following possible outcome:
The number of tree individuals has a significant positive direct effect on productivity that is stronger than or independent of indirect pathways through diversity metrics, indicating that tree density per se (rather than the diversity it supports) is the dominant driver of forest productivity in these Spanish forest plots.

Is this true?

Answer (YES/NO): YES